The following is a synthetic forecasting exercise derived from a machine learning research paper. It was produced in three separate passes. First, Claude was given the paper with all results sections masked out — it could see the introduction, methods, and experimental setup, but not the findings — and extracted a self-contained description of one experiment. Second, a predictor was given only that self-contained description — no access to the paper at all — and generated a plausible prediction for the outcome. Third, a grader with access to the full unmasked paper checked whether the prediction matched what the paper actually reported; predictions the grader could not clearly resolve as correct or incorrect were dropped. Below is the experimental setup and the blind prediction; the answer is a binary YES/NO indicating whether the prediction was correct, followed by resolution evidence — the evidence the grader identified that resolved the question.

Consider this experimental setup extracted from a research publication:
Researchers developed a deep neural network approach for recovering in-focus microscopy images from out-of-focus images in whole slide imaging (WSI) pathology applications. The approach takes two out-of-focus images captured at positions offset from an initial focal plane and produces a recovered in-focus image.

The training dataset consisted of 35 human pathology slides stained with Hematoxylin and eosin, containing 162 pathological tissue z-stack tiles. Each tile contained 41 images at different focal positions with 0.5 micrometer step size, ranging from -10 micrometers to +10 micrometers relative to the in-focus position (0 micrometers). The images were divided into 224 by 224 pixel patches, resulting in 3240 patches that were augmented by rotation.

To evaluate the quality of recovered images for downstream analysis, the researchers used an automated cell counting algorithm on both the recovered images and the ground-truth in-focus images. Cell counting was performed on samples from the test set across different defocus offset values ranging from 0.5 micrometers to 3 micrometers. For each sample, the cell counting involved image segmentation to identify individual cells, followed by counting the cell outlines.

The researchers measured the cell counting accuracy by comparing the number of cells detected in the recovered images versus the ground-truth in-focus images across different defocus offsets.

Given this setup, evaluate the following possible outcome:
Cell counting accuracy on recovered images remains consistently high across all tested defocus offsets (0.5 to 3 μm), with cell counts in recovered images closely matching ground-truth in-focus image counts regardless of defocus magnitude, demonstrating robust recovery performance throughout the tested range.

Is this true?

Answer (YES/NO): YES